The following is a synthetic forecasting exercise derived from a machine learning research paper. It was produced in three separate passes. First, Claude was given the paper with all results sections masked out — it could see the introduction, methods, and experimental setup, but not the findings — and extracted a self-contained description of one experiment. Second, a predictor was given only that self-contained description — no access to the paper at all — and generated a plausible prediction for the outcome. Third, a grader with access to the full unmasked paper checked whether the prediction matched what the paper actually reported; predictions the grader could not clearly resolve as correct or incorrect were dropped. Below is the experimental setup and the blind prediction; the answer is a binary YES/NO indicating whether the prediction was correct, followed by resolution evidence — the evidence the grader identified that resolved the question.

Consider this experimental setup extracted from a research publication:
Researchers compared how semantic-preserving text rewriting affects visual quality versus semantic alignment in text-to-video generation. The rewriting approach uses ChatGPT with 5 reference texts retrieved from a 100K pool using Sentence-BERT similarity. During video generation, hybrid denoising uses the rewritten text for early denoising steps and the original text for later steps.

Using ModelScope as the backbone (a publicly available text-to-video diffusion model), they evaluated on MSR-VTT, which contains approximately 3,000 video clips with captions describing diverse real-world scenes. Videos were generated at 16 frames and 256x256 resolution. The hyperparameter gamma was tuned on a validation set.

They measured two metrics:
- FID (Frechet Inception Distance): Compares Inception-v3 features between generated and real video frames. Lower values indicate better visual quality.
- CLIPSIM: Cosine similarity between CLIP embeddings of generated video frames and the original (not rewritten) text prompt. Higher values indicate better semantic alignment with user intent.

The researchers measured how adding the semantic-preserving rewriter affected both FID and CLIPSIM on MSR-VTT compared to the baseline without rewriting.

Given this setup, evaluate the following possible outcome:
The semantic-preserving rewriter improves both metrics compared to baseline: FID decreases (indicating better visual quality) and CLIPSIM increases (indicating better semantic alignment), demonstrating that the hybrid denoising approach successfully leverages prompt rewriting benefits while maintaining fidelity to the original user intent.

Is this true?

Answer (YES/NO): NO